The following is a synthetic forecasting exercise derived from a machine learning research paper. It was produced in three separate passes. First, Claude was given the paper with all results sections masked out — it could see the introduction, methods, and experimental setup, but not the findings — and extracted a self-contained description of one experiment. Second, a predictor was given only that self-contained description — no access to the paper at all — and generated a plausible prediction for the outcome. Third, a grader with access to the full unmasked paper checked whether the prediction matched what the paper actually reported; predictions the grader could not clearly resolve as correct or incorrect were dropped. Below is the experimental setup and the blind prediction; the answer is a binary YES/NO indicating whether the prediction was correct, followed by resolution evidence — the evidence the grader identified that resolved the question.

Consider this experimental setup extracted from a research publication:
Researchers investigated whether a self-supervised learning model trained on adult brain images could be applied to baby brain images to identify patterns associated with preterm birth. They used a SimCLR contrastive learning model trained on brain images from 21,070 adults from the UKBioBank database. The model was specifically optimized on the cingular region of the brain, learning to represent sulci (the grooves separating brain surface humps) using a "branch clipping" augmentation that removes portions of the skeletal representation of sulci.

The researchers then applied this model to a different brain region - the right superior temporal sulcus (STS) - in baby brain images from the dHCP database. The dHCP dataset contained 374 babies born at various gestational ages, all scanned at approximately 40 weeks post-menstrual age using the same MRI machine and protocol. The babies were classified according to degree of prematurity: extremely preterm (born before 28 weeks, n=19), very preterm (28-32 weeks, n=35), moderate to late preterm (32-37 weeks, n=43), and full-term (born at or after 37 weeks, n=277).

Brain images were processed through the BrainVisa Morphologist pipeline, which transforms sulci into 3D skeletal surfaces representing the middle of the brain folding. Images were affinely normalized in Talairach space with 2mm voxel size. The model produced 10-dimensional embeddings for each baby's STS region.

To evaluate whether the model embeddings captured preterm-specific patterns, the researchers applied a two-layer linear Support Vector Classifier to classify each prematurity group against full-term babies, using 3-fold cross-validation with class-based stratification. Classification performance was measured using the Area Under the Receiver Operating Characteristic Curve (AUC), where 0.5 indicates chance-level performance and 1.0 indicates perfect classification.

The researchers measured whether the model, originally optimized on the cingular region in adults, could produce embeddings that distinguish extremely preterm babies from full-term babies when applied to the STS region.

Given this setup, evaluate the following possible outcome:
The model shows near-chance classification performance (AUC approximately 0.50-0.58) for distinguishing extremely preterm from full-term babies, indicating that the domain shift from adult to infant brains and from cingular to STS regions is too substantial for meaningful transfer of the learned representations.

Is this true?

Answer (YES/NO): NO